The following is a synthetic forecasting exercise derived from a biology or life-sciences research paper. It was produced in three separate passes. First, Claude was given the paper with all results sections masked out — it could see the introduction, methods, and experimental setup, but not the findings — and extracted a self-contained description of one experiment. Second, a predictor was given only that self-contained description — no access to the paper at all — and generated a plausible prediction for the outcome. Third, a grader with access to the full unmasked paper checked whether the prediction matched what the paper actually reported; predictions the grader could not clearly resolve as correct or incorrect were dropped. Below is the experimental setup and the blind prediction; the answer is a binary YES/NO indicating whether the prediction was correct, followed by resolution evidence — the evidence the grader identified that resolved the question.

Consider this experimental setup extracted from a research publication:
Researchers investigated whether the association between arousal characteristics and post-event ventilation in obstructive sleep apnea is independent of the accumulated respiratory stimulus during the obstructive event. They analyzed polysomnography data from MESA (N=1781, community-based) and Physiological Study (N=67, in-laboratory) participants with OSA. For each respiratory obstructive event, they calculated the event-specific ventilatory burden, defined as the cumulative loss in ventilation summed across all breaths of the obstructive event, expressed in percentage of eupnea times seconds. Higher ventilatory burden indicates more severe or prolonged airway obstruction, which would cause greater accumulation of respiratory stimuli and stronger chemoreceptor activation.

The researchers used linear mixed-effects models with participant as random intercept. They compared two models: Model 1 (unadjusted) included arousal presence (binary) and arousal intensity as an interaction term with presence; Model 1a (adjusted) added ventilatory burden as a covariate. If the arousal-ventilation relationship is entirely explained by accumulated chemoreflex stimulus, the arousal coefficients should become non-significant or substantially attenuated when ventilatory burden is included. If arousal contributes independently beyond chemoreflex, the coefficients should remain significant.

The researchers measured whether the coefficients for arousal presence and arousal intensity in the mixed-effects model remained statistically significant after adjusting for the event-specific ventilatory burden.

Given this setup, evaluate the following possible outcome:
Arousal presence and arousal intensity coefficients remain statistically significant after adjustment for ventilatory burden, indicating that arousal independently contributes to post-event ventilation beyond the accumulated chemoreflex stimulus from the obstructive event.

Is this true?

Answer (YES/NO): NO